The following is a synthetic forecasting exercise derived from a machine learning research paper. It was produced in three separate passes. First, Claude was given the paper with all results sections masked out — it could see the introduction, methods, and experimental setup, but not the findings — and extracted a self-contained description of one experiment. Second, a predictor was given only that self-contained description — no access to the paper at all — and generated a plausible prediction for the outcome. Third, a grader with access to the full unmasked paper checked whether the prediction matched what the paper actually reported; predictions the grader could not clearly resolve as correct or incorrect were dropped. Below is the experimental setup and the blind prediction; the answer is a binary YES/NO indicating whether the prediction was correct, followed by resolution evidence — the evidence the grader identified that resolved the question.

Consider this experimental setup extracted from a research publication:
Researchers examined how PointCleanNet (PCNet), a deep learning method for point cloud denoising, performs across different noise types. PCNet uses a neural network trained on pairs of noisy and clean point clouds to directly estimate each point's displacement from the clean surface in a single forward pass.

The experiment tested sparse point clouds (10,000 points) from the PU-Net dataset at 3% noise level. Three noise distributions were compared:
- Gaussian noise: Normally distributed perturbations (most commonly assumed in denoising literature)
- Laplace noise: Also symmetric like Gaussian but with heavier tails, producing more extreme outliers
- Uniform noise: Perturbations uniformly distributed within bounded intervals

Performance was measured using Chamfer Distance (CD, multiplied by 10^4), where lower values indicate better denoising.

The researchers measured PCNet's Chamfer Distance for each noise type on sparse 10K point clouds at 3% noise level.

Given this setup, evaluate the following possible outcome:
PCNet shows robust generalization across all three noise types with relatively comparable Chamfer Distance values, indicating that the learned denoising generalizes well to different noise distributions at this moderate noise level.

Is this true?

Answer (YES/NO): NO